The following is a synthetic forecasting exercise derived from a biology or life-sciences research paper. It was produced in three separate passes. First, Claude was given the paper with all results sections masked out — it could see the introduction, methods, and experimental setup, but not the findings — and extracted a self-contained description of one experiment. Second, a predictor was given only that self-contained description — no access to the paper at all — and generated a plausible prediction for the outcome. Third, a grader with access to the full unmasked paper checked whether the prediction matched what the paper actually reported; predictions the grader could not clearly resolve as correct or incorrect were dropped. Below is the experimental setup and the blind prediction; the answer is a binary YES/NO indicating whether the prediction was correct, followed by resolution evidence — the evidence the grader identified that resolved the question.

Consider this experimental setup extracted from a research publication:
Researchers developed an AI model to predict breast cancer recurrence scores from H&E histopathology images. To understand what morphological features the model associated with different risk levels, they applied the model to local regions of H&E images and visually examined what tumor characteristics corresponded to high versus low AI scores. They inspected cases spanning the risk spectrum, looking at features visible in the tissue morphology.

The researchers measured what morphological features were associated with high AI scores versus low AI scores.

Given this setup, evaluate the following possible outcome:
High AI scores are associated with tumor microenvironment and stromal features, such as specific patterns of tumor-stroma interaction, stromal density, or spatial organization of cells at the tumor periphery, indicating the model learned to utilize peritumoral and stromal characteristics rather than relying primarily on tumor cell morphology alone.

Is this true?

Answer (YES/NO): NO